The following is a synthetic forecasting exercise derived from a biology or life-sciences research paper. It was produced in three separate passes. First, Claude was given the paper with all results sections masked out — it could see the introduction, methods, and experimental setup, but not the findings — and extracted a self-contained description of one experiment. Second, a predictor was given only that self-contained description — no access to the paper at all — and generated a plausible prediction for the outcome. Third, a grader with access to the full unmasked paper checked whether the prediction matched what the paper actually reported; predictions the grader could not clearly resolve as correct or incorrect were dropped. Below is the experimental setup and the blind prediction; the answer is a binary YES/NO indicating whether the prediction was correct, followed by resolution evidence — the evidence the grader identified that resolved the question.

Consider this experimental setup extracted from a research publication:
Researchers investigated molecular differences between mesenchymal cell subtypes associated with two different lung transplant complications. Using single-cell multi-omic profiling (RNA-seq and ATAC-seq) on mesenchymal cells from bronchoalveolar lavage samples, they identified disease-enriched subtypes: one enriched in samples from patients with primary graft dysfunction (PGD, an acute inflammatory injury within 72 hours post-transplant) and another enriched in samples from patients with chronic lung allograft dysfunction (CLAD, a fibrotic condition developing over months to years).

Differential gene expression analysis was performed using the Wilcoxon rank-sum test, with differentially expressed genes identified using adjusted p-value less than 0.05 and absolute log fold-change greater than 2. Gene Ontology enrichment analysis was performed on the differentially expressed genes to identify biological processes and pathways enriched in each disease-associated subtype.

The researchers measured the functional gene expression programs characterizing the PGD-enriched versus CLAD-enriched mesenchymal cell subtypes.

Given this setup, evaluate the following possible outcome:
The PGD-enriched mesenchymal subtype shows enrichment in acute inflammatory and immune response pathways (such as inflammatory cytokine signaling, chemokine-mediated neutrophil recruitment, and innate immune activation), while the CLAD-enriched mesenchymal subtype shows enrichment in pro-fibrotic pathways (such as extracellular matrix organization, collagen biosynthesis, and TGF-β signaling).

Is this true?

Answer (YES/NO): YES